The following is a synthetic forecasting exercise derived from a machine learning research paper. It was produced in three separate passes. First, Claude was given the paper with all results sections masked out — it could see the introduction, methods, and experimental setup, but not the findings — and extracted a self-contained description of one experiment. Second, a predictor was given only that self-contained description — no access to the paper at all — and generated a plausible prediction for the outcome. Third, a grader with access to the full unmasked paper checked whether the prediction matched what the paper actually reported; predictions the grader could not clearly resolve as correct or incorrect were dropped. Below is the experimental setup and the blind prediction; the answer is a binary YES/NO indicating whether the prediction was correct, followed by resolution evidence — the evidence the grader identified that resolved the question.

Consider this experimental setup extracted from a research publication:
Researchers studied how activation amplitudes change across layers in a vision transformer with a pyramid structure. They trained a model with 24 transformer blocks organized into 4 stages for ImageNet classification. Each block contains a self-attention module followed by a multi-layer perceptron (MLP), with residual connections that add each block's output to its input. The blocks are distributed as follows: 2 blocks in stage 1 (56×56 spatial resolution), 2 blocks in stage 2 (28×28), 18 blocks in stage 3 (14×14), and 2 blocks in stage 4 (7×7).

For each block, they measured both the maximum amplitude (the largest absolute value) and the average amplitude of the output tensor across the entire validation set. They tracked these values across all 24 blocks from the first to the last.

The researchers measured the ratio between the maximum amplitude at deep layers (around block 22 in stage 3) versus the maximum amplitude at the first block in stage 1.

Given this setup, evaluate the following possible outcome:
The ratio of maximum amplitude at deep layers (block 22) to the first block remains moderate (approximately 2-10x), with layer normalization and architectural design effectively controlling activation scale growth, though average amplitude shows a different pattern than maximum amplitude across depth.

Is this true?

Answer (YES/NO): NO